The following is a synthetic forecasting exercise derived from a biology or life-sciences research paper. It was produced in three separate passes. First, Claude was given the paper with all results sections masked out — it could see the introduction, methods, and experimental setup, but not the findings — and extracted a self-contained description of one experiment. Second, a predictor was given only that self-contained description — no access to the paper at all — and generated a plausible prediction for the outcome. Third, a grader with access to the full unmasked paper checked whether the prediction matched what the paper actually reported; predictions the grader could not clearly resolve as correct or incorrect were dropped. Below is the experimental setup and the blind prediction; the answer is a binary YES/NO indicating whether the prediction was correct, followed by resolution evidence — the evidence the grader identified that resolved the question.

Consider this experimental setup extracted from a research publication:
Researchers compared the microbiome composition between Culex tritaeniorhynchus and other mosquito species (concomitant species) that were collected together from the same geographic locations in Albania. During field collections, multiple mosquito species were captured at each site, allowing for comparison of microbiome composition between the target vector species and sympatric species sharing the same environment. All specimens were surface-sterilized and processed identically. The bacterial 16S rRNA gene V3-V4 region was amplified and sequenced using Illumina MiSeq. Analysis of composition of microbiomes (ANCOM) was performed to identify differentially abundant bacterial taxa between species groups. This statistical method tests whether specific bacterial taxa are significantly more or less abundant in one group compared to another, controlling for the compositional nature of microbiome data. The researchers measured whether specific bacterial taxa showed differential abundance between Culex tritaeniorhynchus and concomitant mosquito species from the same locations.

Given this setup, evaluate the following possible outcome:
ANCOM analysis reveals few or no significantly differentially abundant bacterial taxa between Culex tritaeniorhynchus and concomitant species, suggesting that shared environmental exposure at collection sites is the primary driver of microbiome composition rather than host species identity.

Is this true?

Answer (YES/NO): NO